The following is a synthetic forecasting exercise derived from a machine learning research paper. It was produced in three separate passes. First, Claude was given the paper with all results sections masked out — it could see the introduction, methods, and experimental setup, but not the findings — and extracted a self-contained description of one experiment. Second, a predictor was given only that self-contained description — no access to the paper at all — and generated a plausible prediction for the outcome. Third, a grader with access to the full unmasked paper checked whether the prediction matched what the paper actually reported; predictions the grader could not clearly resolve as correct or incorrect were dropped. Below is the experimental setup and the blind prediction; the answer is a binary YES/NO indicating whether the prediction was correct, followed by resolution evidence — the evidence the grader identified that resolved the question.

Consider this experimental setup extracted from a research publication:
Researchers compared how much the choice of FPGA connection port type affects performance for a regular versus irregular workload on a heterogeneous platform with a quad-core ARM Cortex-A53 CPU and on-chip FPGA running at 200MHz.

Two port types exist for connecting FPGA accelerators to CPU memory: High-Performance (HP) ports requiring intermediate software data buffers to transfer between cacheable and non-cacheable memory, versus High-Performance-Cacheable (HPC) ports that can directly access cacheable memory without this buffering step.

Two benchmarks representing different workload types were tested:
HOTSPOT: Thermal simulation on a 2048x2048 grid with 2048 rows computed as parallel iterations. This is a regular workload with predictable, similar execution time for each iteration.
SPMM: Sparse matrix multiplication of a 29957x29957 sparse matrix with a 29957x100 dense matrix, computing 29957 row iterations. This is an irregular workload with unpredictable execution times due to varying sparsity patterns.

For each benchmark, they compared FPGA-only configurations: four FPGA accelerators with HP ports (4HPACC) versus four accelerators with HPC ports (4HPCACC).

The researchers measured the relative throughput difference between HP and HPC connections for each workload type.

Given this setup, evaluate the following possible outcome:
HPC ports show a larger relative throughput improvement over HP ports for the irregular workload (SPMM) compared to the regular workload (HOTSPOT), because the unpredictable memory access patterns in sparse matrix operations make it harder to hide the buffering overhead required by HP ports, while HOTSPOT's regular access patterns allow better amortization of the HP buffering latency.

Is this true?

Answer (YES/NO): NO